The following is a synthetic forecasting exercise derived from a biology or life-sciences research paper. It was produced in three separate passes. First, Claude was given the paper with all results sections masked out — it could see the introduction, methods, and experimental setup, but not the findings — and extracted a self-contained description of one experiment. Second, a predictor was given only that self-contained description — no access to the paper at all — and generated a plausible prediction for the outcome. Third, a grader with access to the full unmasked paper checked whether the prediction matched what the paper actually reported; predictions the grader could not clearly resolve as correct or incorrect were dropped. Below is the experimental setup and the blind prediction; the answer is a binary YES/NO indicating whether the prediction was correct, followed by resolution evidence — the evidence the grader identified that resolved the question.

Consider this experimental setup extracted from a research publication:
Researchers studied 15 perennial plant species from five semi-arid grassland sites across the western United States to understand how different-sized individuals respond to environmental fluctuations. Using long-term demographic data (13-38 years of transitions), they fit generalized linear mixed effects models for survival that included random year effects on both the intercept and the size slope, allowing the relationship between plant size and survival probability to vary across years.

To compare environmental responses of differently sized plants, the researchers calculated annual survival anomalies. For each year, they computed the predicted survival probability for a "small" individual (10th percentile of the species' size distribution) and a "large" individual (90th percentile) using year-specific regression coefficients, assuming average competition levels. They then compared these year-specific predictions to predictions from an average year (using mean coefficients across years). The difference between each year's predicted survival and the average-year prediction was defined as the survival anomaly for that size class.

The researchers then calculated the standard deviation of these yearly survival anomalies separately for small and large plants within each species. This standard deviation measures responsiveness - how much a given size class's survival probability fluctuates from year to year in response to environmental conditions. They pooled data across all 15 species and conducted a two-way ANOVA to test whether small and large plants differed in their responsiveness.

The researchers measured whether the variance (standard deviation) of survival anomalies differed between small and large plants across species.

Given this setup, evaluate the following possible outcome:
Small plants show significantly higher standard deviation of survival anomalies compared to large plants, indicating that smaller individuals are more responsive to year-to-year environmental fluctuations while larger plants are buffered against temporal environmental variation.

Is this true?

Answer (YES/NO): YES